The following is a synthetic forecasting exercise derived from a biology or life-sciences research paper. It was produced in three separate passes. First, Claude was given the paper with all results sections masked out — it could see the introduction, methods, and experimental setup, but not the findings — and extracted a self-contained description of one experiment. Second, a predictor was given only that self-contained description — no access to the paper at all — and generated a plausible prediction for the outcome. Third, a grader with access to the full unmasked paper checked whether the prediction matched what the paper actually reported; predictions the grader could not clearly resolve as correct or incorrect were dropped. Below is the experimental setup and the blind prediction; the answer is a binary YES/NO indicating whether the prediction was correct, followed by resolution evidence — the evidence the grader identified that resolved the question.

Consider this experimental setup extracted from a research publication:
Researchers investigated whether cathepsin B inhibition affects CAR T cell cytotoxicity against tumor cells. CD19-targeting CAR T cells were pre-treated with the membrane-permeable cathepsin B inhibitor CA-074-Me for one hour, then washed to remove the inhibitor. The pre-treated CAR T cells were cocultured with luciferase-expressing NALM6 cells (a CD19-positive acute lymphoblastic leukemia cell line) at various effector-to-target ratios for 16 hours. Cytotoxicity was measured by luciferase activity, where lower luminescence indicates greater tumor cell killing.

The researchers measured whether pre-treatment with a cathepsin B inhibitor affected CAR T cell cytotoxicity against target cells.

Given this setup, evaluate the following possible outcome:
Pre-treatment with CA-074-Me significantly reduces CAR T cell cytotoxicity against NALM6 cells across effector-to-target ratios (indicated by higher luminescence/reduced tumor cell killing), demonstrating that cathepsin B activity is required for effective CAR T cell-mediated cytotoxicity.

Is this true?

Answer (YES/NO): NO